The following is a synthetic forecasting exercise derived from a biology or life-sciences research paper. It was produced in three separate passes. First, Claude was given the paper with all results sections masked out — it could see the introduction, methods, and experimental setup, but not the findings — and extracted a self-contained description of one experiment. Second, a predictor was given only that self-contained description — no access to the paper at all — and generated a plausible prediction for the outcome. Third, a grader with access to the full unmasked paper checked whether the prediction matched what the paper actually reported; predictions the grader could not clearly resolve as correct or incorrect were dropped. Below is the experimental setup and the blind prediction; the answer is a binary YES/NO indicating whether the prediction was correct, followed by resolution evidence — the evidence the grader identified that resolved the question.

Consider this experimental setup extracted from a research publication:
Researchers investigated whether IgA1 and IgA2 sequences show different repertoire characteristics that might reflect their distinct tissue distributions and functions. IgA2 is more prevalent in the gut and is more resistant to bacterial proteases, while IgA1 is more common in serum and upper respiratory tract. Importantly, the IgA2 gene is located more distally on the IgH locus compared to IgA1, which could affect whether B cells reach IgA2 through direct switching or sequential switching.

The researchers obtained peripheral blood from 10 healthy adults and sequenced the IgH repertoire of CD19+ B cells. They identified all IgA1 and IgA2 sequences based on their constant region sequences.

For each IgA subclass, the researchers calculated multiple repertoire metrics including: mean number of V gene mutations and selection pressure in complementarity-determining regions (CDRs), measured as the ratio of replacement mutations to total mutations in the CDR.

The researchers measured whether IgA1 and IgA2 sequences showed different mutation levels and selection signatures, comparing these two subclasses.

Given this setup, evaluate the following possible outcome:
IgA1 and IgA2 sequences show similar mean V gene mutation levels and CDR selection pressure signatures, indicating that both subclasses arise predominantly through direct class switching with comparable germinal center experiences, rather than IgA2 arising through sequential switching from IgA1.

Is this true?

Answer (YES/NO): NO